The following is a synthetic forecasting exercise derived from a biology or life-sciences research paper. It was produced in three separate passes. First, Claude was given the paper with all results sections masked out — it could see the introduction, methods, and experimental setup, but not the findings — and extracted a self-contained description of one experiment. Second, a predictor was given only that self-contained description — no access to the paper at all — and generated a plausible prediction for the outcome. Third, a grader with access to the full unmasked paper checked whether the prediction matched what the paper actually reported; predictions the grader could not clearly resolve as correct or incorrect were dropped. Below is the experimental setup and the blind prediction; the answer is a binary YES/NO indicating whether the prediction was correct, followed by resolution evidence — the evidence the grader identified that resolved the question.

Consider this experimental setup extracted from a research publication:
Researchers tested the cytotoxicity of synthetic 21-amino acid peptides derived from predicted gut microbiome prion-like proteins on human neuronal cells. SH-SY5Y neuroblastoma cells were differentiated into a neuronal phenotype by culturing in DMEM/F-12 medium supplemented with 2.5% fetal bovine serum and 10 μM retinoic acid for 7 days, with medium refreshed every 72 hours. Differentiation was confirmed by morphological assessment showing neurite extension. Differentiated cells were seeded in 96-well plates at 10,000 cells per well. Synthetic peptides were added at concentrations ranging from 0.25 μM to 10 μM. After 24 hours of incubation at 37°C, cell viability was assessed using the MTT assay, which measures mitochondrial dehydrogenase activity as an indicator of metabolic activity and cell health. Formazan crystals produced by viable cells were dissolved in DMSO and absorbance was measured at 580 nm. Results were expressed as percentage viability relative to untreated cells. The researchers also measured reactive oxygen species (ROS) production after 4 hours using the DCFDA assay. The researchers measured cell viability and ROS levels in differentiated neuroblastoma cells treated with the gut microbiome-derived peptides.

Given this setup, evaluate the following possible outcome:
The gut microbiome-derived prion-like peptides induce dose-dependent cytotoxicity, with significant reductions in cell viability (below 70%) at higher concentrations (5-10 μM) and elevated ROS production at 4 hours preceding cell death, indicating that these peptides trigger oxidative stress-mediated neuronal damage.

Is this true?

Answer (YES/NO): YES